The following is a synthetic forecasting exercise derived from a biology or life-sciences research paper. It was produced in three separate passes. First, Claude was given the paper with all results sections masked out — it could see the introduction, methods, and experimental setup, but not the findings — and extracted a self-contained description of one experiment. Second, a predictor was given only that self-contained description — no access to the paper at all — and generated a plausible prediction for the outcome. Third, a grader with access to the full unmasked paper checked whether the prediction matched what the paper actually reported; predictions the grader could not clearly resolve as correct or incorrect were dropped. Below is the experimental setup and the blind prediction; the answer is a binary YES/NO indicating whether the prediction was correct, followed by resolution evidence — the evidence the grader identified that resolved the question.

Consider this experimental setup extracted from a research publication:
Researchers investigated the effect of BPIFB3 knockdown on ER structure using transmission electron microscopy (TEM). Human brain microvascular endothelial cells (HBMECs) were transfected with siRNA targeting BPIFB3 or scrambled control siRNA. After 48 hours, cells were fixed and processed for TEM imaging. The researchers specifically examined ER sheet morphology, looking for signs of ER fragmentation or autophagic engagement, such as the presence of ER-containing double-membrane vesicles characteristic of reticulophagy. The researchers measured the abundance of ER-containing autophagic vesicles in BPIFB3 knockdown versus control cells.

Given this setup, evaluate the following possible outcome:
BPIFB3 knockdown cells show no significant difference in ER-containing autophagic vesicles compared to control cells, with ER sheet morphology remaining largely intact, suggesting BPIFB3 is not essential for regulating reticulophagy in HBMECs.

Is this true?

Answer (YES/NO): NO